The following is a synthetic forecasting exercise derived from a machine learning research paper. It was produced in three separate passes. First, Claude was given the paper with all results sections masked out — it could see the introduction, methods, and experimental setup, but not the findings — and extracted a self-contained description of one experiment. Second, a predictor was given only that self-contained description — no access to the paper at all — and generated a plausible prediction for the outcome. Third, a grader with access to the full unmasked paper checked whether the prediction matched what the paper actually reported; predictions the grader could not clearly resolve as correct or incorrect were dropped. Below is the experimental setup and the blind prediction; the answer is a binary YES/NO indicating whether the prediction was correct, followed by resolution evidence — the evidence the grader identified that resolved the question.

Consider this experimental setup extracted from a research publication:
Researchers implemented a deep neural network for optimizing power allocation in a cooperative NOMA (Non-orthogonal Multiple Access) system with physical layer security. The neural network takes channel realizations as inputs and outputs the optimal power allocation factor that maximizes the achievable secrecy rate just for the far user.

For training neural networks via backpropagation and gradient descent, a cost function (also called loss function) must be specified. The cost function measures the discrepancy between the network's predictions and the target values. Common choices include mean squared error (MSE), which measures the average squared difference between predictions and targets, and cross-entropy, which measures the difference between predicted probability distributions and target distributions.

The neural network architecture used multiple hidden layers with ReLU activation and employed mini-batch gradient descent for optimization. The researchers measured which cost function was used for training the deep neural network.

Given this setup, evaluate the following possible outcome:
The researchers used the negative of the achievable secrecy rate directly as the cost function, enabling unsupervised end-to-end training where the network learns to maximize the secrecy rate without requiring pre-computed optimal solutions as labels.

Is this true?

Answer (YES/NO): NO